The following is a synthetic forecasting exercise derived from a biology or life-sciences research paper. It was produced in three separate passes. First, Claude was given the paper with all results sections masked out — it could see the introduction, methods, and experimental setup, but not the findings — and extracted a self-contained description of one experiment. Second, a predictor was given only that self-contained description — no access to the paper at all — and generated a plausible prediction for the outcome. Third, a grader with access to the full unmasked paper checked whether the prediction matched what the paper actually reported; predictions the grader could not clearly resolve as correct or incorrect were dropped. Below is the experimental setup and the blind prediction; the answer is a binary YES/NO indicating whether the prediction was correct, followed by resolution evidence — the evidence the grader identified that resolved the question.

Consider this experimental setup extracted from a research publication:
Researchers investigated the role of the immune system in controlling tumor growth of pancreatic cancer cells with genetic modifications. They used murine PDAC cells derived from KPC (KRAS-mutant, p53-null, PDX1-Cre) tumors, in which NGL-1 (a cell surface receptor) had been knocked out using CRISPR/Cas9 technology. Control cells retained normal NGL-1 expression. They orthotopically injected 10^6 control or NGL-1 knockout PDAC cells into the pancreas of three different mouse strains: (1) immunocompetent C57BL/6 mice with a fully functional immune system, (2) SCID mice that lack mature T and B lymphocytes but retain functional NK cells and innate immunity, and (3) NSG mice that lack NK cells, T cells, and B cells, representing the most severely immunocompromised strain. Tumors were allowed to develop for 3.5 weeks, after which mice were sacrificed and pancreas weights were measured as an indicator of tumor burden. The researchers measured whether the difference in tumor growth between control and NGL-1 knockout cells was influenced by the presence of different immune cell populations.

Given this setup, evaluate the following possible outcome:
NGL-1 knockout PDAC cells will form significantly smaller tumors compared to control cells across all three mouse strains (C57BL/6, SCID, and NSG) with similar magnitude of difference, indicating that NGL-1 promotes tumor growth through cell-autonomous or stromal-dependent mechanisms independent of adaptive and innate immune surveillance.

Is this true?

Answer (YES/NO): YES